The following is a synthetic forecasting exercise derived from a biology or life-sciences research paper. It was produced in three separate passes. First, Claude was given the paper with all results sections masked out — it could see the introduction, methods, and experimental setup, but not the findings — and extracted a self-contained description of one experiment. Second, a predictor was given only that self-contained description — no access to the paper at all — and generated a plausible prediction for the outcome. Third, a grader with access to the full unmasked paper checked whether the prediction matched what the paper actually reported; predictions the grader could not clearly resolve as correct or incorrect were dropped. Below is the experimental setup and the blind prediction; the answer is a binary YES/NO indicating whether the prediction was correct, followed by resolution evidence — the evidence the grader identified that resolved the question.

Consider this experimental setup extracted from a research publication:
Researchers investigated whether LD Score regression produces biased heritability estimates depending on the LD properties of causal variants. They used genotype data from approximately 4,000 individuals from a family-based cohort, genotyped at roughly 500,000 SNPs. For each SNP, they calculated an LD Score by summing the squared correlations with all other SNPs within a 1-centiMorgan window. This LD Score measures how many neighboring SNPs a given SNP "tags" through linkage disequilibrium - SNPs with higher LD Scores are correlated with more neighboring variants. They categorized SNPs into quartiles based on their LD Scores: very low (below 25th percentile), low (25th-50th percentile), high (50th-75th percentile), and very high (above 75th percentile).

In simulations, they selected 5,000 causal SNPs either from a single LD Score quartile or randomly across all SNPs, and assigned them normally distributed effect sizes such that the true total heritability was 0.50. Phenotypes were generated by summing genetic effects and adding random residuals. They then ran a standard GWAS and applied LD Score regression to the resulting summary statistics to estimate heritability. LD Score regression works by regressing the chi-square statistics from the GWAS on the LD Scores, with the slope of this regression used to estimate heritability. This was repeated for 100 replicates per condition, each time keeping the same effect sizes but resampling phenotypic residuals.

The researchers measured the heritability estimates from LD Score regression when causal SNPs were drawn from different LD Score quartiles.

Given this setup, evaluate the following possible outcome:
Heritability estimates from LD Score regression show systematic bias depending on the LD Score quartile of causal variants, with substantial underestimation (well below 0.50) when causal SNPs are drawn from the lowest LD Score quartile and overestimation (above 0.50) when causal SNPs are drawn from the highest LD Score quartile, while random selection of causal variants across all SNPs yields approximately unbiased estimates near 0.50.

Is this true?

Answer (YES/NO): YES